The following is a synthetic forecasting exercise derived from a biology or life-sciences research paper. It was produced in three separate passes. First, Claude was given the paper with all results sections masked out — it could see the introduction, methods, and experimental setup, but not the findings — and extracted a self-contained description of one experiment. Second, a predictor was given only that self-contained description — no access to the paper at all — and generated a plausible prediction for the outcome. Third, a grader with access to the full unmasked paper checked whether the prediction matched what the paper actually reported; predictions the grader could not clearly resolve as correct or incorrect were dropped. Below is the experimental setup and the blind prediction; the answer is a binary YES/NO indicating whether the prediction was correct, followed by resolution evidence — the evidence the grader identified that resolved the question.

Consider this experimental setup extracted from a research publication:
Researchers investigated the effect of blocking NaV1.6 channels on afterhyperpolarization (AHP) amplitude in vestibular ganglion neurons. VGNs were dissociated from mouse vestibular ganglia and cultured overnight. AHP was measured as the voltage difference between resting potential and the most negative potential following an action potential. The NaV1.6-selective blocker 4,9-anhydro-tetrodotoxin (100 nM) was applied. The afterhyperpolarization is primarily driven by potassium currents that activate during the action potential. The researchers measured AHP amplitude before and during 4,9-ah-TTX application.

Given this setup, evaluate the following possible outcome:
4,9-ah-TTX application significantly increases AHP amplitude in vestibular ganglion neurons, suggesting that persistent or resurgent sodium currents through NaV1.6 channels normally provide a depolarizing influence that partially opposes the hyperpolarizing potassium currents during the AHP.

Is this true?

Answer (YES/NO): NO